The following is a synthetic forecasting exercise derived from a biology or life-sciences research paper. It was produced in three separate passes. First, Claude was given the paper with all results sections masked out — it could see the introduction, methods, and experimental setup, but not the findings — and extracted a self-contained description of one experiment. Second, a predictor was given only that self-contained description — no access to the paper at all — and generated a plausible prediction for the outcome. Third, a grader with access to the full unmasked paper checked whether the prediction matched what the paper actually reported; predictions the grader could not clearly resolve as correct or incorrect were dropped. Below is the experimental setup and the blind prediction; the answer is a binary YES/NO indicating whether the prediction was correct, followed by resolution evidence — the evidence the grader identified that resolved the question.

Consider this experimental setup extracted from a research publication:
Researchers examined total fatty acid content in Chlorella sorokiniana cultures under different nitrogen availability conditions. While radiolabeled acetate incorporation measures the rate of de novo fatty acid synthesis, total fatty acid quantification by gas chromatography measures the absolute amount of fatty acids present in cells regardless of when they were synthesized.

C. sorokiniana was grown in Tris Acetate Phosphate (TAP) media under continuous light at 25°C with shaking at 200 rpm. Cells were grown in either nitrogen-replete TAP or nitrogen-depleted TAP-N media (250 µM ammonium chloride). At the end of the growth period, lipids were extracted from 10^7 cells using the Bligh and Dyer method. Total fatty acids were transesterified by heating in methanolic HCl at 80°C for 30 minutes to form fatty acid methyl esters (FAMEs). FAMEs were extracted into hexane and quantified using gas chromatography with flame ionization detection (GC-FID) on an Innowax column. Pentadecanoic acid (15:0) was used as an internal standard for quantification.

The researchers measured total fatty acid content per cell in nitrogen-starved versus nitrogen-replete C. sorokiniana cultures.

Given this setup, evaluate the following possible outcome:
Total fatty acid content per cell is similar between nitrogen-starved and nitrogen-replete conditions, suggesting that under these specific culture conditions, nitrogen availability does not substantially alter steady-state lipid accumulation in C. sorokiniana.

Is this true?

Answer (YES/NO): YES